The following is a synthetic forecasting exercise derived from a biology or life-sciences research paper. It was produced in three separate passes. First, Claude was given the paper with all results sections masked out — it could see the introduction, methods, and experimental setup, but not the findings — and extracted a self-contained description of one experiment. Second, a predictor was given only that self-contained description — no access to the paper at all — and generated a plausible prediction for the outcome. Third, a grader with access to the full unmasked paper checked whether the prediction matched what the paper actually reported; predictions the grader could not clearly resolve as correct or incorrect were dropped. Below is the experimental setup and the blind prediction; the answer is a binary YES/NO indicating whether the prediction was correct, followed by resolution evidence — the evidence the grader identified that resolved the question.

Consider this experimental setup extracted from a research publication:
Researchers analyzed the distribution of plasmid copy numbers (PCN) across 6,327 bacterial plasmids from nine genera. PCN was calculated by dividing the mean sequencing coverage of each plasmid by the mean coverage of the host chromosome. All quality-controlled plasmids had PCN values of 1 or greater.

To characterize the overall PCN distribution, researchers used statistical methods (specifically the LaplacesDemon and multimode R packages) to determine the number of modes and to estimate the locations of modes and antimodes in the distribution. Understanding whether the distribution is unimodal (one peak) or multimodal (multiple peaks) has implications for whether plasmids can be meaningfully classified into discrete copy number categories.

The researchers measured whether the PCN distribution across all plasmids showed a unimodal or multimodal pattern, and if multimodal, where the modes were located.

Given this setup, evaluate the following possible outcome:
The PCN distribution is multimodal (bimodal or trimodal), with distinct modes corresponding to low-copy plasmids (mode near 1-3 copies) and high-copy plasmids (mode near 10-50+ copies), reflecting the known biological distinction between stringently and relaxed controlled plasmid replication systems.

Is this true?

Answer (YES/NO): YES